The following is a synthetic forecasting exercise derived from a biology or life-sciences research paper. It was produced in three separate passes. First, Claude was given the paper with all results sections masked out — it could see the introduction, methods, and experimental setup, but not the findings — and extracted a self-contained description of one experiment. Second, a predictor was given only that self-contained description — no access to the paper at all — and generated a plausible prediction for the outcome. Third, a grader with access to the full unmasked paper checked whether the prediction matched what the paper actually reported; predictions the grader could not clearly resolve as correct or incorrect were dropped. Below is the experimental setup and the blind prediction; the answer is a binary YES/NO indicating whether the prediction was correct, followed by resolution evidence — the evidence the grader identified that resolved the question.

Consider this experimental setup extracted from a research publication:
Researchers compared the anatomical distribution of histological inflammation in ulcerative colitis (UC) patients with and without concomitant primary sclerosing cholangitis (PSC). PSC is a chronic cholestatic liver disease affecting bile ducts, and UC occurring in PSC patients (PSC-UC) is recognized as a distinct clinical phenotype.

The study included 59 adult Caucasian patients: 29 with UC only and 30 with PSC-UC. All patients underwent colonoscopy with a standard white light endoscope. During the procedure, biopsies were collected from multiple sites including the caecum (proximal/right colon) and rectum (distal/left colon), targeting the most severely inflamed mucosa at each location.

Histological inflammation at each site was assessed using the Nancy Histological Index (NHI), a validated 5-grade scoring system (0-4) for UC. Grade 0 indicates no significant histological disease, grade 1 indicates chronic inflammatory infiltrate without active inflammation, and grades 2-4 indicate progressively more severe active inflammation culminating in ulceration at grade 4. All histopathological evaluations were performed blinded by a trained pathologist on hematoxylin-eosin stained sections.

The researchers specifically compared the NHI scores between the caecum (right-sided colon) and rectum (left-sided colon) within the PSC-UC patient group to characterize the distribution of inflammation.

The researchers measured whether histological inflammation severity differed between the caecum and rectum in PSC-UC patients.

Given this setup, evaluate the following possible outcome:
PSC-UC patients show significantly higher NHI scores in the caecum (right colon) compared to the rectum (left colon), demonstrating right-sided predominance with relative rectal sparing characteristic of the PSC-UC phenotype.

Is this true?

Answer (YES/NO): YES